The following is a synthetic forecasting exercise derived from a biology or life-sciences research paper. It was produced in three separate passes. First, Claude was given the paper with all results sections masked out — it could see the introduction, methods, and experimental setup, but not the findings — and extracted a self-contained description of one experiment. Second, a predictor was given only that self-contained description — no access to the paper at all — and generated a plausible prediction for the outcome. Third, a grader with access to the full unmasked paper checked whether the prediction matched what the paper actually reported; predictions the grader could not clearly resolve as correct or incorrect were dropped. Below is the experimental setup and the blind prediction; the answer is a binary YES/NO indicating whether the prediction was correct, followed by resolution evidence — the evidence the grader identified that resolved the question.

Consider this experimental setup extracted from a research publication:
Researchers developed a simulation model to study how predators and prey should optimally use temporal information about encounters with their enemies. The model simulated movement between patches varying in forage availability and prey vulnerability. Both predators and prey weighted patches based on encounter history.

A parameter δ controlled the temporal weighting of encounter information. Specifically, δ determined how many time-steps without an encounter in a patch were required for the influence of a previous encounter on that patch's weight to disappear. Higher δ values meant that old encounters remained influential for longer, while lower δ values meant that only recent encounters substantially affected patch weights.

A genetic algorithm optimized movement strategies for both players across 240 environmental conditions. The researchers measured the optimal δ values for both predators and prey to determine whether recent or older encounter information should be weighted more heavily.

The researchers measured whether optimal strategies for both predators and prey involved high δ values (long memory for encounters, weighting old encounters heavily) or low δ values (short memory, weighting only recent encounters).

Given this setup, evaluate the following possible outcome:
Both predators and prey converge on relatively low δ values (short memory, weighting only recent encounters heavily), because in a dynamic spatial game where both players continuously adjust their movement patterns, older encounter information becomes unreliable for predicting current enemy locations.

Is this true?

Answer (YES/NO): YES